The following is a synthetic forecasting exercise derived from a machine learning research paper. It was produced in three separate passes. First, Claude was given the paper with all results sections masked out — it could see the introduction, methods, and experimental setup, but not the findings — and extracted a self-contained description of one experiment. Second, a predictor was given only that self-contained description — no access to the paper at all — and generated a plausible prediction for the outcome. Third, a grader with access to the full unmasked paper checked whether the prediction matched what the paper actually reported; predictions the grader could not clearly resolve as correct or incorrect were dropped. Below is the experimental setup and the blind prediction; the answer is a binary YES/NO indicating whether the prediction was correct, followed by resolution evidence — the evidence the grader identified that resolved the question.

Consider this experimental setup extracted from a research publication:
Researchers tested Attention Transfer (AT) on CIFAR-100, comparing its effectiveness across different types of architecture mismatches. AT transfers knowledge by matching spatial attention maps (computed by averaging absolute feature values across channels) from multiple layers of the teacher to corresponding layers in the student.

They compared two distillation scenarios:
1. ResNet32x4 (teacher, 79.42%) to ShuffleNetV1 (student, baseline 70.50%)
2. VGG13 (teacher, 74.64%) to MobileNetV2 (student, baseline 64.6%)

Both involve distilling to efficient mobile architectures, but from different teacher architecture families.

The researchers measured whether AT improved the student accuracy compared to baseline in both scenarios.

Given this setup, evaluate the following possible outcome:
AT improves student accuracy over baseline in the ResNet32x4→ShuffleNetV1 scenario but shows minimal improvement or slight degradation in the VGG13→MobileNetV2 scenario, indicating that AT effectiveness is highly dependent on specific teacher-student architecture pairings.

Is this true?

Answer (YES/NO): NO